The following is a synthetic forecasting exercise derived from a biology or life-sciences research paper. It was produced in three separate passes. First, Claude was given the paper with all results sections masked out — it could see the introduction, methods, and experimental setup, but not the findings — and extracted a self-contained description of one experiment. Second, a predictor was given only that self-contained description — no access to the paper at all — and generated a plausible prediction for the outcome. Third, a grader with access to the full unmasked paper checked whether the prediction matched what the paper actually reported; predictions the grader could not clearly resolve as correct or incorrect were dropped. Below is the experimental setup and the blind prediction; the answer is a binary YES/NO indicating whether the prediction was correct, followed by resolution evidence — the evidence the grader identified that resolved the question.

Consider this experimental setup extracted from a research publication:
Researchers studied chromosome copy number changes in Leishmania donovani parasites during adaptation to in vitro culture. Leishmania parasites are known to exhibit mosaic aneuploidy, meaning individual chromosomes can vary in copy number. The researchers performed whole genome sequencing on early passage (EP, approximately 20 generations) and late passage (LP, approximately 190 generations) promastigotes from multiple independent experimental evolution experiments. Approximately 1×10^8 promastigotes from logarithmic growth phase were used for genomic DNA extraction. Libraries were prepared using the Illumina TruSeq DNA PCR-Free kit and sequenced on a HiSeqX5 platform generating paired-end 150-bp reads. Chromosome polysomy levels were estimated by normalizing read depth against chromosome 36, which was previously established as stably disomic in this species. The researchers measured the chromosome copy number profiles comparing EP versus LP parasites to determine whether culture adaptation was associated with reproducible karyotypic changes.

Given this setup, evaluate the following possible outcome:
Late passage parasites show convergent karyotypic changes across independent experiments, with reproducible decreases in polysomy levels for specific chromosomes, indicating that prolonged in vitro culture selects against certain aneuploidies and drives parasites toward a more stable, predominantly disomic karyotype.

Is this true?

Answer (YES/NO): NO